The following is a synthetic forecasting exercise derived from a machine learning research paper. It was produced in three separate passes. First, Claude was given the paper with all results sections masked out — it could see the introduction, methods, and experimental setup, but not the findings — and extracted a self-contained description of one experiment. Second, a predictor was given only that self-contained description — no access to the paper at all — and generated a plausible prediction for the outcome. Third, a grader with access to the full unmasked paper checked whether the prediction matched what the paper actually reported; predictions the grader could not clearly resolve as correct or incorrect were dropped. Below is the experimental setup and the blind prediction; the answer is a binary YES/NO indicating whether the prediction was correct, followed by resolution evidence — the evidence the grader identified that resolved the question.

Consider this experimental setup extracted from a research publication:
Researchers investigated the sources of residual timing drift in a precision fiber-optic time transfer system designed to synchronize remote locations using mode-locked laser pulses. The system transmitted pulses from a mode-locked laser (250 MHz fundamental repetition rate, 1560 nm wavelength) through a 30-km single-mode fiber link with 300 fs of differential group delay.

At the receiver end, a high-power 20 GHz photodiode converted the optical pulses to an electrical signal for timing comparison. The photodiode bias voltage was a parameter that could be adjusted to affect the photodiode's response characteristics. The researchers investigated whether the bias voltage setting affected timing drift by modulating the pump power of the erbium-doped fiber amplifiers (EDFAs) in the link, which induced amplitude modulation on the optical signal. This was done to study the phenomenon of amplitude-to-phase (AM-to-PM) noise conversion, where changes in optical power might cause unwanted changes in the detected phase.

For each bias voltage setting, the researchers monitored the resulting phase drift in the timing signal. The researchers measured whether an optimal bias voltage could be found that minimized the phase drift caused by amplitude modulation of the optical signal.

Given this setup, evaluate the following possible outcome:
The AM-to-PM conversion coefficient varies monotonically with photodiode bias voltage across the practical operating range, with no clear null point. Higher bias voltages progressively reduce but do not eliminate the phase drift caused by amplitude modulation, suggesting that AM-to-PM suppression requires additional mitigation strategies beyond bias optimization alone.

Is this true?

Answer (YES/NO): NO